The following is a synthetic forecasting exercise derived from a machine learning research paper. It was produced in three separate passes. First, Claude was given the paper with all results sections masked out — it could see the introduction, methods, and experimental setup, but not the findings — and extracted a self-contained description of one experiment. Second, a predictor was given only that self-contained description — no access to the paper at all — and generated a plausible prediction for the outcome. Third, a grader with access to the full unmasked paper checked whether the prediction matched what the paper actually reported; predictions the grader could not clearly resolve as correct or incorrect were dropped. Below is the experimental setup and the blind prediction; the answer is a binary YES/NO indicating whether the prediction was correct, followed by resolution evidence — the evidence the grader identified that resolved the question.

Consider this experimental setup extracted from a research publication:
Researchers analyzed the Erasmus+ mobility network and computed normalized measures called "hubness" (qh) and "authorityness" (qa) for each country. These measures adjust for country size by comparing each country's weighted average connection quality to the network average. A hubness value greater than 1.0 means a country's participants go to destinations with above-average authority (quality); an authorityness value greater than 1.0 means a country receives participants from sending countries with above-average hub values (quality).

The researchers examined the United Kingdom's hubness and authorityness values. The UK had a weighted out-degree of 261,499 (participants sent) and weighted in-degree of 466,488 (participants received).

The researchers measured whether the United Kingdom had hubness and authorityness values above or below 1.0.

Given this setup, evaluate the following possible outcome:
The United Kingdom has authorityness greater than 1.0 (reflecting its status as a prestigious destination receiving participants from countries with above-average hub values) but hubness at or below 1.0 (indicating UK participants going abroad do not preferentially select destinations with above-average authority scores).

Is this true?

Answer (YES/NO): NO